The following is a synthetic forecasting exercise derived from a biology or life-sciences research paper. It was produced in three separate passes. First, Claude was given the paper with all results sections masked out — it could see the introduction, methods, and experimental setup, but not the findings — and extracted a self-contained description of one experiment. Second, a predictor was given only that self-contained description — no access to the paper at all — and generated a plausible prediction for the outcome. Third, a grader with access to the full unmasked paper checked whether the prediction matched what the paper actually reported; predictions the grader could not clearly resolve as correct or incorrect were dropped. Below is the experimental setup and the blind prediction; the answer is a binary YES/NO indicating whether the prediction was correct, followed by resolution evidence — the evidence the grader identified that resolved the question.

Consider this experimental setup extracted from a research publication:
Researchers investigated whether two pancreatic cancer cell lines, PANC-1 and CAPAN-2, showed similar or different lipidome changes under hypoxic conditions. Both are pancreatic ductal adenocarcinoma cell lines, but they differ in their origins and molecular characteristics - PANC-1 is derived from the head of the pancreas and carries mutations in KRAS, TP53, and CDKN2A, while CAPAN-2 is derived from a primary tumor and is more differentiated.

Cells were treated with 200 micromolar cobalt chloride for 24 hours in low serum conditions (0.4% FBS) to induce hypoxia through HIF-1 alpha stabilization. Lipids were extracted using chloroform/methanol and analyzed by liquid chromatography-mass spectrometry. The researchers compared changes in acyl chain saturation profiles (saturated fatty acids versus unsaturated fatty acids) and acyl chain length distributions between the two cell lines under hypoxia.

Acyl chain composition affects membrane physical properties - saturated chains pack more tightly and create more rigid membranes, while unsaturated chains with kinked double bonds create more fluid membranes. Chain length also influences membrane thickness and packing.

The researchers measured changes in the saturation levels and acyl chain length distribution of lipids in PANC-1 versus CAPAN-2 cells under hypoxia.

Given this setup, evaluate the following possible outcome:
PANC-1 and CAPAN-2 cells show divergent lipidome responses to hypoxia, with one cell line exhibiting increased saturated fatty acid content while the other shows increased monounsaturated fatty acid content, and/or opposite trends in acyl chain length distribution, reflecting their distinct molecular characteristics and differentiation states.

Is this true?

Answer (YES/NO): NO